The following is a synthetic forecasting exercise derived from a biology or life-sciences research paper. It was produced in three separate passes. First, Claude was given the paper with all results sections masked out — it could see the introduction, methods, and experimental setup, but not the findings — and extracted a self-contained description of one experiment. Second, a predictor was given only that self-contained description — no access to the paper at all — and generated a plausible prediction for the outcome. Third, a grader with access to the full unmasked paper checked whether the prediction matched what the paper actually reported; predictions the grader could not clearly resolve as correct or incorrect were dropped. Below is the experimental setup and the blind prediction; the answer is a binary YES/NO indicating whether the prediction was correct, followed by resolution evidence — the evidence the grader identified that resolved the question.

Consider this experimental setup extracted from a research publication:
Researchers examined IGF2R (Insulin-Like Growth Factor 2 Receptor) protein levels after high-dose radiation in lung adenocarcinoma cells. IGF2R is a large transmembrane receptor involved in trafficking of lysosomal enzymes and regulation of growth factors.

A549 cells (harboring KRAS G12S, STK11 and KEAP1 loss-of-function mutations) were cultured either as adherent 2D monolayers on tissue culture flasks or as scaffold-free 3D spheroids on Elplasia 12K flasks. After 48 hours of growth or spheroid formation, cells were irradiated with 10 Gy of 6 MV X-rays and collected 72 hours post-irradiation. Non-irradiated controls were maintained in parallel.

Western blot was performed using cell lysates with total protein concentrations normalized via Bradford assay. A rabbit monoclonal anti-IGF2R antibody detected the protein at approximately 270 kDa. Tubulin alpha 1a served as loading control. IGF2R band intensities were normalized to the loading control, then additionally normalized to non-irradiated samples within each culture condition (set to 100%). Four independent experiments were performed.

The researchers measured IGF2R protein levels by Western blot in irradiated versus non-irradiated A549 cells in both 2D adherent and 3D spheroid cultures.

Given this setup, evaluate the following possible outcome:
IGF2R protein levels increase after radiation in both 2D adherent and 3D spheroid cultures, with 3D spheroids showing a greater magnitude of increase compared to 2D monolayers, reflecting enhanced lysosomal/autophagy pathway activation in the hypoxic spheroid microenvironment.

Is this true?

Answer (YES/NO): NO